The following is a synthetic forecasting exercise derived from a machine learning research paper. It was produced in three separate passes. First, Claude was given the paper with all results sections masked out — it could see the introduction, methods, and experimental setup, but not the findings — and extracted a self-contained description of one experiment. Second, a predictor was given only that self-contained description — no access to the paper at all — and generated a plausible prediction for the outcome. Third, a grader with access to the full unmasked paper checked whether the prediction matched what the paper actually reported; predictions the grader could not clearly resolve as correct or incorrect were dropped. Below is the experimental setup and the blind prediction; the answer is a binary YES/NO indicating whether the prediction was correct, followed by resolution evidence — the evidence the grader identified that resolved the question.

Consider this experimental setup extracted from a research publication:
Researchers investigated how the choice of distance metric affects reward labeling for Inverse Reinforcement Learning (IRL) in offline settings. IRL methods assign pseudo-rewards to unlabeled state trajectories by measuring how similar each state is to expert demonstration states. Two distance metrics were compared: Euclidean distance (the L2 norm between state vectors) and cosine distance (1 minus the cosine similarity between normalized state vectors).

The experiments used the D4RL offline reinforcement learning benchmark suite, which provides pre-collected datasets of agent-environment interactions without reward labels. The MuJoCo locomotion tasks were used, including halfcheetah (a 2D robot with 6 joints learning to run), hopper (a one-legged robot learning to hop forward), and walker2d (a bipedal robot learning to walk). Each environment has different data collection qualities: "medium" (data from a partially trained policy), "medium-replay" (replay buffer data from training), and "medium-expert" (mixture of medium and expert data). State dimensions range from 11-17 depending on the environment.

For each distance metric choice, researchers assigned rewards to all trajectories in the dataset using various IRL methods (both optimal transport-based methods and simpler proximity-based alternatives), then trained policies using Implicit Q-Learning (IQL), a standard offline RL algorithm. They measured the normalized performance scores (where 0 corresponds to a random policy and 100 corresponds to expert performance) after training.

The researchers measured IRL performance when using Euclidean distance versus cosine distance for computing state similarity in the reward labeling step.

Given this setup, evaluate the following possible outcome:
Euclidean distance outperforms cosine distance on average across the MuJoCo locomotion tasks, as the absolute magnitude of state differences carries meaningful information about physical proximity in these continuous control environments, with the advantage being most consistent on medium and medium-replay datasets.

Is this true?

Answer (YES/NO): NO